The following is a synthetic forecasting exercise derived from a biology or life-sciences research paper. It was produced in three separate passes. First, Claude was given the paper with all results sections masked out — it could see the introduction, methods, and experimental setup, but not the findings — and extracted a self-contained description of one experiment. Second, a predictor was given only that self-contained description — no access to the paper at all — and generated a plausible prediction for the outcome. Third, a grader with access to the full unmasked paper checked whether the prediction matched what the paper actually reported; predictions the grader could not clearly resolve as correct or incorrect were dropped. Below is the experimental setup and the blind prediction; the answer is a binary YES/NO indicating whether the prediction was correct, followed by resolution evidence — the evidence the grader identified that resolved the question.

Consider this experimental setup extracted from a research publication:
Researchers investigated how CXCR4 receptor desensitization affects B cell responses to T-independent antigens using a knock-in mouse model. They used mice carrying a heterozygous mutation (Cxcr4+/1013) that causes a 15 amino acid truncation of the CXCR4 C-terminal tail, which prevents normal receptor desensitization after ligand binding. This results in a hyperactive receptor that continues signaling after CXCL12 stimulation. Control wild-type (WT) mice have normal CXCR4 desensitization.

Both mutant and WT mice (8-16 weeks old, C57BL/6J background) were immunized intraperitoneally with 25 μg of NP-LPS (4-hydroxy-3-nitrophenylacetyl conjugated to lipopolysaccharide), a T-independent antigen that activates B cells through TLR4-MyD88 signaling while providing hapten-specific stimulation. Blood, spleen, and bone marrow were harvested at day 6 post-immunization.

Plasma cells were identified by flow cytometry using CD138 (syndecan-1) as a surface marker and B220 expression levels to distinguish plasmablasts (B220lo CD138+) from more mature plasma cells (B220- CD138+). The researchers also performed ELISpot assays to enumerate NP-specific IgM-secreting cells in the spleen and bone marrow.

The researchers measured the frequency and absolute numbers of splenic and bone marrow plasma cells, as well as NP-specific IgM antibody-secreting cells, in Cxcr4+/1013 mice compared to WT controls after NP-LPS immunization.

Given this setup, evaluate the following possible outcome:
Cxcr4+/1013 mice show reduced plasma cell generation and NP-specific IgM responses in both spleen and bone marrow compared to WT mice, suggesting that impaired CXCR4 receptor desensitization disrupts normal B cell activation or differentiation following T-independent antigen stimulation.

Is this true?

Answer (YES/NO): NO